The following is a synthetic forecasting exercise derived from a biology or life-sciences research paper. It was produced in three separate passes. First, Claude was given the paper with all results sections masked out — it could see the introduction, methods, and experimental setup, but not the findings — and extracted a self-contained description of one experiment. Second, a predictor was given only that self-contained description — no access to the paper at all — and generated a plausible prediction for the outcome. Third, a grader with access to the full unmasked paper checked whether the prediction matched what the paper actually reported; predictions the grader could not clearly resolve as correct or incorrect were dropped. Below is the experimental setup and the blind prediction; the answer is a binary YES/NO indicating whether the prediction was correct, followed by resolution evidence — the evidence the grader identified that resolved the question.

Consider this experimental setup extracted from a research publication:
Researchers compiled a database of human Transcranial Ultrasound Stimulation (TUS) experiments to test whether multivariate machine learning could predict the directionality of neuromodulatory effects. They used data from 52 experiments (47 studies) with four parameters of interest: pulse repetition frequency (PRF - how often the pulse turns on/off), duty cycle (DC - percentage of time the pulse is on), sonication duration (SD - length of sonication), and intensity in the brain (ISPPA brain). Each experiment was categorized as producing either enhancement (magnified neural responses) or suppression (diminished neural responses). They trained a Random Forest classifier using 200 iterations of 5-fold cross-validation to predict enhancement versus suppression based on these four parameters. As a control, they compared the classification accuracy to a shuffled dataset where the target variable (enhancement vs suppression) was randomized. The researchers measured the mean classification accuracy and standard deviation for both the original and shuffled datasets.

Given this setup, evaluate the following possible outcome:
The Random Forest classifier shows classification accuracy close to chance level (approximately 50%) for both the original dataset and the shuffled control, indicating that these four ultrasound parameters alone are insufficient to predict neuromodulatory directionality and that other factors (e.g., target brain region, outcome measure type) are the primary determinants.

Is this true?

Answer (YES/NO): NO